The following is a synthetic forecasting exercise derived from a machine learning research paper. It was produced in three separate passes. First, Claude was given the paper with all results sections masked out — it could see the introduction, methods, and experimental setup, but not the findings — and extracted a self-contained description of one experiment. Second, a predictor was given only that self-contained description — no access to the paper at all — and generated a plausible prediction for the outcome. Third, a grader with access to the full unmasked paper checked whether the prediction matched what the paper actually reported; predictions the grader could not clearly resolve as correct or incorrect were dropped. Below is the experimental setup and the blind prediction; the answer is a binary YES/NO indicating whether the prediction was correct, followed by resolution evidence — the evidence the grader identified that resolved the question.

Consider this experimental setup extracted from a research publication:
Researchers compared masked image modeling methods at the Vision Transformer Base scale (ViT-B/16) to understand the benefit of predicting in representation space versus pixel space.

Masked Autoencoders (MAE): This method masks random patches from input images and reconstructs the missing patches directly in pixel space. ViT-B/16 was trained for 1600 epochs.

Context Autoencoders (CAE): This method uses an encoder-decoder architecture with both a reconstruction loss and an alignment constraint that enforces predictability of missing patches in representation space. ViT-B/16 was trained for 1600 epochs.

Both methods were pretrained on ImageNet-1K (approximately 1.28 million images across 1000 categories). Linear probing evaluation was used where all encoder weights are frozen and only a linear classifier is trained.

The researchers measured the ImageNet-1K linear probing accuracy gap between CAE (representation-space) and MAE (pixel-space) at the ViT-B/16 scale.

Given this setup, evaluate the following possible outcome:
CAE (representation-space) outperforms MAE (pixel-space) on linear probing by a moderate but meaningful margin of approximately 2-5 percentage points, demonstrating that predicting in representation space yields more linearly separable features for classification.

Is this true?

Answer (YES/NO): YES